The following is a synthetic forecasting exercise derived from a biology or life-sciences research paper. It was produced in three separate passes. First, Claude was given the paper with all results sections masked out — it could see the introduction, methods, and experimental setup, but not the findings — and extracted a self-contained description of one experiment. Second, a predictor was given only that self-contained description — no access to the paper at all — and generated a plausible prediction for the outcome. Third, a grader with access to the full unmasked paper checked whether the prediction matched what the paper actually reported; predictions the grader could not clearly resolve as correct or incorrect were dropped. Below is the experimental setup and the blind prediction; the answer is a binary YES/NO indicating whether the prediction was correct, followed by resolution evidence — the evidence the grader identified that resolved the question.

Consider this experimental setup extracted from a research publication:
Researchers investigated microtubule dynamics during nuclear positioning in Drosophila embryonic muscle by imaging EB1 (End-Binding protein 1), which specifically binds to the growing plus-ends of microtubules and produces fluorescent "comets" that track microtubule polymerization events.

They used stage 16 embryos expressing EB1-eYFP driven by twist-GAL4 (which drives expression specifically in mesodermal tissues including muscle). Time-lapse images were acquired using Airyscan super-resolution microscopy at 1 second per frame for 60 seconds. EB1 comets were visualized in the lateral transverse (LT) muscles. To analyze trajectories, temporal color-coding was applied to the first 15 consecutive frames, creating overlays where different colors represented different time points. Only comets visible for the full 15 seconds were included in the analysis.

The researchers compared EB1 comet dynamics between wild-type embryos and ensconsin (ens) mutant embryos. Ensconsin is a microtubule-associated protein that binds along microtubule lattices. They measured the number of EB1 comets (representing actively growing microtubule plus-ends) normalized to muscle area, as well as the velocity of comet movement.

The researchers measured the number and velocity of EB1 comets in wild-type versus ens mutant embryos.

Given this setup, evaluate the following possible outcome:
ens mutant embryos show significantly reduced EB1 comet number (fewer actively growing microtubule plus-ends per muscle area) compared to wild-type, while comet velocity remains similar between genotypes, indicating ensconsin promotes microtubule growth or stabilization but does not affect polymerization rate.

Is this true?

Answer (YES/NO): YES